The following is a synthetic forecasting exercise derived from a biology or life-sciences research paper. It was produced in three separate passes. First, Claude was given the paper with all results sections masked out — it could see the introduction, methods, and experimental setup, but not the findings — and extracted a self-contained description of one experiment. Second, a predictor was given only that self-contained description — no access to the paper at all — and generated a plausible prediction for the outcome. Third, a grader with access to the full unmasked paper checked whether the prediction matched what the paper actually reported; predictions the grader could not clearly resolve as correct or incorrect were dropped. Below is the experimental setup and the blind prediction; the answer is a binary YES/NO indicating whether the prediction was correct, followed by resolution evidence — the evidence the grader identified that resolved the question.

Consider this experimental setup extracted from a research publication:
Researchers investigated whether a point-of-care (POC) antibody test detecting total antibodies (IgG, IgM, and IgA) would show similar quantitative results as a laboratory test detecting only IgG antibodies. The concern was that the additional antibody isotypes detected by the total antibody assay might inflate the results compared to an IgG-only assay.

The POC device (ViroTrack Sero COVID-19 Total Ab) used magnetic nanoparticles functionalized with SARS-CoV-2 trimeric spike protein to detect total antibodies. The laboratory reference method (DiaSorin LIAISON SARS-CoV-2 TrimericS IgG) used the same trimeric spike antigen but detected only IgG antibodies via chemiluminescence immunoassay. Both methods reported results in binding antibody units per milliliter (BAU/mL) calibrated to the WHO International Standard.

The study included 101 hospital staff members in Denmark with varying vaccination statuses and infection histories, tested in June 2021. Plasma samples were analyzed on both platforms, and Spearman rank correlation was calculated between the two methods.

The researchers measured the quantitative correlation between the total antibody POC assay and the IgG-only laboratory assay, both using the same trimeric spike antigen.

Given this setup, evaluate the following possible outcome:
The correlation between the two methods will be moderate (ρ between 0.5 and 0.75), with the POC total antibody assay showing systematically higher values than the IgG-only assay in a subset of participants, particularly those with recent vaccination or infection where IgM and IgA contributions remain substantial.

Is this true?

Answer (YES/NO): NO